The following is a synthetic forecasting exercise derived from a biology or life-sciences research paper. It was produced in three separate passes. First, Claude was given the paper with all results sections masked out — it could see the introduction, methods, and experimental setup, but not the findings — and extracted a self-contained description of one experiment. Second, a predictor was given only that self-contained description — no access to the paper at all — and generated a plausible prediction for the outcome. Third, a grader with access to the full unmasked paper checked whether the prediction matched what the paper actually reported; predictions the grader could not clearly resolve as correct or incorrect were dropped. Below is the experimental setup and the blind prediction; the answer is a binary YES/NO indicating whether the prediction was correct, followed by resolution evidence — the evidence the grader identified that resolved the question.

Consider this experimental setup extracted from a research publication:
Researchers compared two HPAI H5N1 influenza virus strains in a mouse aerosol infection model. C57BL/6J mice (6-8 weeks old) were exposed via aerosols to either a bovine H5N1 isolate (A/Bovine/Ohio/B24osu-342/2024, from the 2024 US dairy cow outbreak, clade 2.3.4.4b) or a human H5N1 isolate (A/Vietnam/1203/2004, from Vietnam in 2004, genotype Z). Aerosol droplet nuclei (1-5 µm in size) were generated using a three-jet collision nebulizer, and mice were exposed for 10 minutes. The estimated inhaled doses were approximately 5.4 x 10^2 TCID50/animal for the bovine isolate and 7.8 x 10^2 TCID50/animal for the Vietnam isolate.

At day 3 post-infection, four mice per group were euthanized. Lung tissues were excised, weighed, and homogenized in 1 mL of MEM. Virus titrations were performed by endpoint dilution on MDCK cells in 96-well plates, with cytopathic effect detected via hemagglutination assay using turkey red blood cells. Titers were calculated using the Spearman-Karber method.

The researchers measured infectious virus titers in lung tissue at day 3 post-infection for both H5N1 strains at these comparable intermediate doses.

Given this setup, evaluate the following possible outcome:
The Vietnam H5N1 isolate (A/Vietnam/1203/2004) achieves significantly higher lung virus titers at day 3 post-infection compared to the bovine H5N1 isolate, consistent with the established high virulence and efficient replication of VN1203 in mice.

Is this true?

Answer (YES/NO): NO